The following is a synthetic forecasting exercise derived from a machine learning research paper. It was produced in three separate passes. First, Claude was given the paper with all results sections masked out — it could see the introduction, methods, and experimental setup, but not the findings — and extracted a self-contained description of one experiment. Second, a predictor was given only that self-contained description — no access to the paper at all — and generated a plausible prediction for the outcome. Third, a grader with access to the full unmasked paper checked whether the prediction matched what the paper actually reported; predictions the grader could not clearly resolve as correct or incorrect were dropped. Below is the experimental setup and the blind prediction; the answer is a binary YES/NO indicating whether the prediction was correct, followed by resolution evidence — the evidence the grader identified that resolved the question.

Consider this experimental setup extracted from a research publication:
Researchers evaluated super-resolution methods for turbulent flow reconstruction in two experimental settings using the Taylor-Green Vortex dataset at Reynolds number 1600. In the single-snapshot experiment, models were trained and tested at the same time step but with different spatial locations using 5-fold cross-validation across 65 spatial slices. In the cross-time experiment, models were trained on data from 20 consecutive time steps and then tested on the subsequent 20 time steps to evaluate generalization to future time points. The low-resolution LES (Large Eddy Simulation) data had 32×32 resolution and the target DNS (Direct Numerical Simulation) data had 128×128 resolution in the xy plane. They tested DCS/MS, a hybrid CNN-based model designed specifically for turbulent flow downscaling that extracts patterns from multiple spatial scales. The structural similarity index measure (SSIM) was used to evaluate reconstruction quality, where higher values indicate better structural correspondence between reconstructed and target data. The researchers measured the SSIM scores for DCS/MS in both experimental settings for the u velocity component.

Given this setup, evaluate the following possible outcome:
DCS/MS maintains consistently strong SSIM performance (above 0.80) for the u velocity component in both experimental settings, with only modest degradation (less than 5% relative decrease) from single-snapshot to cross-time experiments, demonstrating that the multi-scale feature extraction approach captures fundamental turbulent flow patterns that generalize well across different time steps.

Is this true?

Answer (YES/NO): NO